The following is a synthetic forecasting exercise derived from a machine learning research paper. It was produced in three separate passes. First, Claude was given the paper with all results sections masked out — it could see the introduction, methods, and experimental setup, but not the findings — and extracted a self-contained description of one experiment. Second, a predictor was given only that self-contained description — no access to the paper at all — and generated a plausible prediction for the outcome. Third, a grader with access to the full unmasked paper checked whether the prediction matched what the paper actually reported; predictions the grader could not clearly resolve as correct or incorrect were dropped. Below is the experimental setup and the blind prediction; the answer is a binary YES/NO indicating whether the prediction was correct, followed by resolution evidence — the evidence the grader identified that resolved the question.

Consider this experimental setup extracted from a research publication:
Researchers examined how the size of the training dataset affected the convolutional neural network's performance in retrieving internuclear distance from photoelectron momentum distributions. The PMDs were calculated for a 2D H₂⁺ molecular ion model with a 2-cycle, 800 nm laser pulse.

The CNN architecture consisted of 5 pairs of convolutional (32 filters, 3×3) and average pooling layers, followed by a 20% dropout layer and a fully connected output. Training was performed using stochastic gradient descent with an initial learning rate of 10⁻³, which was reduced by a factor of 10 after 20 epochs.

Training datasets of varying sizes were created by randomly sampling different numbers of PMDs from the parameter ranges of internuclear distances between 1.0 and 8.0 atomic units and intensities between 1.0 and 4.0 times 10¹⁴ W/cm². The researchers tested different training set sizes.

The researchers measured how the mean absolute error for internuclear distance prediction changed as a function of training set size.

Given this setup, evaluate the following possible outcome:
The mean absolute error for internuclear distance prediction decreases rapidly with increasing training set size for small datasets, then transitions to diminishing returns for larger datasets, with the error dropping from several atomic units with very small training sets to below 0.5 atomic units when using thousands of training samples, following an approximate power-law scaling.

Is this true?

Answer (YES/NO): NO